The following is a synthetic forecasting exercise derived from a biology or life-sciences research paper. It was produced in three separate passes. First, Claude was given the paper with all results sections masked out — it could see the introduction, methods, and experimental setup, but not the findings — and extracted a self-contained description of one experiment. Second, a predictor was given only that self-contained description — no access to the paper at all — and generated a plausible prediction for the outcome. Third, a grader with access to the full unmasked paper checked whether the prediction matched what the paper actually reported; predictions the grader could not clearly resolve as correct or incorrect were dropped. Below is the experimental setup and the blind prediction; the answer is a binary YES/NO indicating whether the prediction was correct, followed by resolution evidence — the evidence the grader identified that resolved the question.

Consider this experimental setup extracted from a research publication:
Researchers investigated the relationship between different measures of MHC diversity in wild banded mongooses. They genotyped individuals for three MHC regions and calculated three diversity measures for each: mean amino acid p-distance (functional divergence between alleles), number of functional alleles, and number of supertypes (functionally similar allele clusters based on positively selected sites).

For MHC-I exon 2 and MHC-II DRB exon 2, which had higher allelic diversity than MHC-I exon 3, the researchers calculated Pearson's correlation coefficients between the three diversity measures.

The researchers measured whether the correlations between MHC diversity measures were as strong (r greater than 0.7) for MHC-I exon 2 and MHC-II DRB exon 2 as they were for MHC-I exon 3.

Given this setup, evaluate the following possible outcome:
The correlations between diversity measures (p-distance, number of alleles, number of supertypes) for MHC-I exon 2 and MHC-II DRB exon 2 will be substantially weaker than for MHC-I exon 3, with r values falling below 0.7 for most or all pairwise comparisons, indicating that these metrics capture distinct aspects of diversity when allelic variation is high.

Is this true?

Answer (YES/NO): YES